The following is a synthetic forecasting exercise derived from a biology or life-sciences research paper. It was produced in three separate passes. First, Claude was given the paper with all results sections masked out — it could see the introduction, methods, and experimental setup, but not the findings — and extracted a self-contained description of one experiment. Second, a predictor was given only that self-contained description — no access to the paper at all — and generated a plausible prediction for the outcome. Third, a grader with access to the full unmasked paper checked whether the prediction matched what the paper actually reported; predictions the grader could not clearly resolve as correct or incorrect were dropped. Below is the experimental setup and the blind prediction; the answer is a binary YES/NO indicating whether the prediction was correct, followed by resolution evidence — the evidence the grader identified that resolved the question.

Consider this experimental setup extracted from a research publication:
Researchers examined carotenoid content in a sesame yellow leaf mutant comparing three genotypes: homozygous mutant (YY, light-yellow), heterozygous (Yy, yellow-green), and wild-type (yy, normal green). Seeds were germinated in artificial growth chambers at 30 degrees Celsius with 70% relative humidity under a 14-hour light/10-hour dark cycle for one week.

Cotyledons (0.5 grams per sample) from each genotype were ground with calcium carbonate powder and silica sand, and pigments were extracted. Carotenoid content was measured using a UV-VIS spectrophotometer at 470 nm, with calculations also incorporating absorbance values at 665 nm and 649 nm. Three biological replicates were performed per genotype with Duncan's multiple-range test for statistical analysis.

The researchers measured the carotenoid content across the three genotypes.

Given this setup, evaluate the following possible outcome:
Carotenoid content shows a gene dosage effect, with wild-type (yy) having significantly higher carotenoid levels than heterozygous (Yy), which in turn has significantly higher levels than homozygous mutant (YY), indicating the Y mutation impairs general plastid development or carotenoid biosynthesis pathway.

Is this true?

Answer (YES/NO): NO